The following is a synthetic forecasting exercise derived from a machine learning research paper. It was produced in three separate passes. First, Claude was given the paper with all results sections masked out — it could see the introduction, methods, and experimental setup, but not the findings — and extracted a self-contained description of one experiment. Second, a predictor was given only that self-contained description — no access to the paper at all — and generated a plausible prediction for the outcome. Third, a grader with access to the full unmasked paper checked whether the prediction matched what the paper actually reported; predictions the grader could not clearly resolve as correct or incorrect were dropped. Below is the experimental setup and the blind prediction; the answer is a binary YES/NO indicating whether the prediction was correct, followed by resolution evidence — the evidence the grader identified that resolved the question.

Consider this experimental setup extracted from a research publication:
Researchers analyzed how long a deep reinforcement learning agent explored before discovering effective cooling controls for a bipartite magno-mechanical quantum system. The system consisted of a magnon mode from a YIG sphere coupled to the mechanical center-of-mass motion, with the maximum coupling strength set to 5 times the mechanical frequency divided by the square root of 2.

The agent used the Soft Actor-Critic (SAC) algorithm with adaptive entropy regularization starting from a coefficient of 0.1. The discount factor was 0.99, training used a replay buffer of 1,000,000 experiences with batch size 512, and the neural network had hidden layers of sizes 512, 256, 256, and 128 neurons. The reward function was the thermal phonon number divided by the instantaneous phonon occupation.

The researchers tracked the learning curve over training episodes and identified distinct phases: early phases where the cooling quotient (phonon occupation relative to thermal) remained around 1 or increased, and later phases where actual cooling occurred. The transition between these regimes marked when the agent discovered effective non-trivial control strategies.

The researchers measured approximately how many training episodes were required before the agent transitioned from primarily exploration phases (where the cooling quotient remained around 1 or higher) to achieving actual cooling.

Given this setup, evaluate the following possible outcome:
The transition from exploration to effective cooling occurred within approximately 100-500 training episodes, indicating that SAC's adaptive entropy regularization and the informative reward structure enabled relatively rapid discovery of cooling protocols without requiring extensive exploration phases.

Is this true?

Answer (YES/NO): NO